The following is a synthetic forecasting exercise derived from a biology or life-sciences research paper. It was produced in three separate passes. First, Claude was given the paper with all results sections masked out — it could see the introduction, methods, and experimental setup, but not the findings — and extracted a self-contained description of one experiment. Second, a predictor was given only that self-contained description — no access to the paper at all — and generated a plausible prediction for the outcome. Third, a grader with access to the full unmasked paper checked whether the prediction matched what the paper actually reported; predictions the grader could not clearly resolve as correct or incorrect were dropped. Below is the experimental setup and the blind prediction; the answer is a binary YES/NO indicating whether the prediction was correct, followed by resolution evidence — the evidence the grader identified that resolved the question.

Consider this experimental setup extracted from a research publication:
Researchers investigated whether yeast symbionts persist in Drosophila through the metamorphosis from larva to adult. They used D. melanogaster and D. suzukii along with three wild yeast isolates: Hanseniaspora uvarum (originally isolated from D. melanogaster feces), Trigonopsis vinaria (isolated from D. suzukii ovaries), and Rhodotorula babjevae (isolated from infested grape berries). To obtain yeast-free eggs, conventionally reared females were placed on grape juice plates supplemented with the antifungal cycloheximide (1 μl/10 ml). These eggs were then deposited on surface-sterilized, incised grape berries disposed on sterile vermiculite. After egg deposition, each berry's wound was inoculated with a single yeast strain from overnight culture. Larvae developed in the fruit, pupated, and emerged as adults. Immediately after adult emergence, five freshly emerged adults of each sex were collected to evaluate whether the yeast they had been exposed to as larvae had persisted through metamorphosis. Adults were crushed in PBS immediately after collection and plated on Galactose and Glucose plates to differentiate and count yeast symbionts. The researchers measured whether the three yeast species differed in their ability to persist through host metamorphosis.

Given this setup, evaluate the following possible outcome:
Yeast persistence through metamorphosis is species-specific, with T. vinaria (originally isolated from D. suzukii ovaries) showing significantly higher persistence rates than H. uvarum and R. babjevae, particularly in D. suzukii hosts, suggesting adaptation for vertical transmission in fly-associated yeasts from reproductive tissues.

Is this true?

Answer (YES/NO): NO